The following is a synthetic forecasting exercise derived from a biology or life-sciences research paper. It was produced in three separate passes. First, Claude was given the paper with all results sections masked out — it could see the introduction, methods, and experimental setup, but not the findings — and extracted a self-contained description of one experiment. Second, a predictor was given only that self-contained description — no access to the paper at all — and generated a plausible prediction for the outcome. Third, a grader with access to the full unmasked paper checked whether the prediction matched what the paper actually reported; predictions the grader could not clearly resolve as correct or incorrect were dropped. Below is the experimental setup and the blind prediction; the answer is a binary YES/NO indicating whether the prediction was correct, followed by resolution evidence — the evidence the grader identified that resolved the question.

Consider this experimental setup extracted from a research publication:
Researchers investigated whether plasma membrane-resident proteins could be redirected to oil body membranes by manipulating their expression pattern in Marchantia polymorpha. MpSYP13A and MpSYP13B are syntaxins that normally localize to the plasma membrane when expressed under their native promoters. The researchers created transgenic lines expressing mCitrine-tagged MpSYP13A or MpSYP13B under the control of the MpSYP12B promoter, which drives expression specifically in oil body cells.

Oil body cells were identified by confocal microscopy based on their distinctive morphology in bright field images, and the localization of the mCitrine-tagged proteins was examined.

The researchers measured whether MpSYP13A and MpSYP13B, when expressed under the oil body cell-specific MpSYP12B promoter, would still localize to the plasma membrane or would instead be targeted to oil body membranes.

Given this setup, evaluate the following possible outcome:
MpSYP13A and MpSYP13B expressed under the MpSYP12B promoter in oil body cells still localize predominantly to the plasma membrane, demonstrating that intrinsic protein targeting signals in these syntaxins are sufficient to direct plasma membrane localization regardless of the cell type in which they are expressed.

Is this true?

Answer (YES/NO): NO